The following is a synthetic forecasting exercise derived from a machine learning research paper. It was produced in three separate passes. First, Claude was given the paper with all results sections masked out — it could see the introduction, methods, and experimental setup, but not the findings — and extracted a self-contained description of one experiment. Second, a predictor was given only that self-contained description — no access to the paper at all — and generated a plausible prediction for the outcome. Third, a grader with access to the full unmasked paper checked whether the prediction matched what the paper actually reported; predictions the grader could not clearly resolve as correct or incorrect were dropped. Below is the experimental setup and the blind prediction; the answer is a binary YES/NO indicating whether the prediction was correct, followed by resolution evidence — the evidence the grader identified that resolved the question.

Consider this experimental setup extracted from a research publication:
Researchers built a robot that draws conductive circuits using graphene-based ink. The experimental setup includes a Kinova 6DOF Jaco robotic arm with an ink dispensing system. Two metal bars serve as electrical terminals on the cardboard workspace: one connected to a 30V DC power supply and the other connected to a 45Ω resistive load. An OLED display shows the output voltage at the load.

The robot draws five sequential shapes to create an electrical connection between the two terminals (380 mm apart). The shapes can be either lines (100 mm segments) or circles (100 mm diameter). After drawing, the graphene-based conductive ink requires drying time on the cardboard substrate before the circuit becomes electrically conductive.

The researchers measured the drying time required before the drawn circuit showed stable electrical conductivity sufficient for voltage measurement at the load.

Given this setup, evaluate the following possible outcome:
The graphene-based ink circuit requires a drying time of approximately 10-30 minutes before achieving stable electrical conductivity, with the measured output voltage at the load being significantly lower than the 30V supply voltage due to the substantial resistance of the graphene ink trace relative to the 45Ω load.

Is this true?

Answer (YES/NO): YES